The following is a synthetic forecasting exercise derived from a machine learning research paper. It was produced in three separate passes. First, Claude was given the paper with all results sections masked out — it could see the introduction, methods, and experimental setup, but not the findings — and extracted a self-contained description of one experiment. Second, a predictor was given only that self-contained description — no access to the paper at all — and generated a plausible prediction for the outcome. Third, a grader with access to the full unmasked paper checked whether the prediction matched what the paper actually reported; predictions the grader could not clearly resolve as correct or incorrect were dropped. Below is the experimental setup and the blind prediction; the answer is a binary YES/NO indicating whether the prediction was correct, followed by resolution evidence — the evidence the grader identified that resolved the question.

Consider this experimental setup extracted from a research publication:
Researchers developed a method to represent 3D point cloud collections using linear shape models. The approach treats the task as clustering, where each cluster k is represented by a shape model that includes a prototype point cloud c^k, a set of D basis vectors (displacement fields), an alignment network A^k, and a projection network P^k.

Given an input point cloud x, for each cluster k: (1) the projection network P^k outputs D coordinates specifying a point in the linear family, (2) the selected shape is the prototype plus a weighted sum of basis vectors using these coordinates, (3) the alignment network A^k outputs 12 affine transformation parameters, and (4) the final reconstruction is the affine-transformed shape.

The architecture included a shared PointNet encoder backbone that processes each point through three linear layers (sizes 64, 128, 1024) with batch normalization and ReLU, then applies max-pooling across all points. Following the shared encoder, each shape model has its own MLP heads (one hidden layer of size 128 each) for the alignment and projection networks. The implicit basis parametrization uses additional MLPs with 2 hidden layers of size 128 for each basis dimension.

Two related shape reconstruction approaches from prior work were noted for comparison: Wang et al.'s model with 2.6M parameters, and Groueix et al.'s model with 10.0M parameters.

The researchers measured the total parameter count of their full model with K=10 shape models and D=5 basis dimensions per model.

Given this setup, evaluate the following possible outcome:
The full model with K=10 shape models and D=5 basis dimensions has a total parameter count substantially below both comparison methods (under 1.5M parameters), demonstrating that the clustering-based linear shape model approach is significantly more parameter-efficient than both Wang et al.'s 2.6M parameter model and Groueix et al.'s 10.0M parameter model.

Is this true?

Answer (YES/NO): NO